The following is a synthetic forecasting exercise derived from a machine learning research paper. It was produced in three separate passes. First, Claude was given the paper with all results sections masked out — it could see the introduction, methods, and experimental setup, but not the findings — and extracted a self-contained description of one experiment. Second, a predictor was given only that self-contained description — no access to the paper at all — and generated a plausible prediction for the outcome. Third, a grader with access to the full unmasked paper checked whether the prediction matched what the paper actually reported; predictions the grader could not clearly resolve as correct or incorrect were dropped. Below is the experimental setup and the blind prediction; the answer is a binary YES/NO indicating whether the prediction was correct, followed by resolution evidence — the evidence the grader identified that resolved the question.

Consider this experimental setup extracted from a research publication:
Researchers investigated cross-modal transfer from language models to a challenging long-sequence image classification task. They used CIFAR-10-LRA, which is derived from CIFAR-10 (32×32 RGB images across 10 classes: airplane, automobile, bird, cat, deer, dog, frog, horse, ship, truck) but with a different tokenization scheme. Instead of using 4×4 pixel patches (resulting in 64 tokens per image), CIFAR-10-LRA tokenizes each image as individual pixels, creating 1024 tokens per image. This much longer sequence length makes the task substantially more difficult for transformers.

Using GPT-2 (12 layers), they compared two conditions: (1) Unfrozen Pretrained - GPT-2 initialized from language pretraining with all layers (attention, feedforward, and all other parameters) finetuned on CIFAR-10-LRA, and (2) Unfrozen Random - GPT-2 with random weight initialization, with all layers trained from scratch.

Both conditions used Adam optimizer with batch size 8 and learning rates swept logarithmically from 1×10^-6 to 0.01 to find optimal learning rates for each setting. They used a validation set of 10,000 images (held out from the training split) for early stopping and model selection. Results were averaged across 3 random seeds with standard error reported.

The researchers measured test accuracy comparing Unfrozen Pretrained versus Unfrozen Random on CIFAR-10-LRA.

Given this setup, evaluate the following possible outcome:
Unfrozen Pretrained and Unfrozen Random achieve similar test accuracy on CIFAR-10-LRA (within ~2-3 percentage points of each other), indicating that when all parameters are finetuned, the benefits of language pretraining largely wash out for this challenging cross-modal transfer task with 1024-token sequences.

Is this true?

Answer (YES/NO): NO